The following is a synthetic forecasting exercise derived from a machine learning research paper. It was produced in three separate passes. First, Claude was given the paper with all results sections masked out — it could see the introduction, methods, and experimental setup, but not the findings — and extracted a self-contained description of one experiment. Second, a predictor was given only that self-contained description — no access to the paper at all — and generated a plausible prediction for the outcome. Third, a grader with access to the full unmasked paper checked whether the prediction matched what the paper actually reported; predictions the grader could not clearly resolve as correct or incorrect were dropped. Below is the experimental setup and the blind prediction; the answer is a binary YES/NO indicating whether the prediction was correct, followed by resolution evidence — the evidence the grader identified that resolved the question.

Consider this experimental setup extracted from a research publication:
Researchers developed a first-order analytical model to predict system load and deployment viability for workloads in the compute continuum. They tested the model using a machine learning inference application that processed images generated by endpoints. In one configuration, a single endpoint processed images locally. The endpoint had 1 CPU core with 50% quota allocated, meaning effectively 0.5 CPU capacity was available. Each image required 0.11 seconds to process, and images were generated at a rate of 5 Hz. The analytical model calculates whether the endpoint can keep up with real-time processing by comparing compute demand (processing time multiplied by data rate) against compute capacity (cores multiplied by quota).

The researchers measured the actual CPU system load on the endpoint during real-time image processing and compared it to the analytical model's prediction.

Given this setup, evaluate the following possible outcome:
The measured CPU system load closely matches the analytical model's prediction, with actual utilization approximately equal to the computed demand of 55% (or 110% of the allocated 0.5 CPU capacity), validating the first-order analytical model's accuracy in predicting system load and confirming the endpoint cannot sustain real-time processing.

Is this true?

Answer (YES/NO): NO